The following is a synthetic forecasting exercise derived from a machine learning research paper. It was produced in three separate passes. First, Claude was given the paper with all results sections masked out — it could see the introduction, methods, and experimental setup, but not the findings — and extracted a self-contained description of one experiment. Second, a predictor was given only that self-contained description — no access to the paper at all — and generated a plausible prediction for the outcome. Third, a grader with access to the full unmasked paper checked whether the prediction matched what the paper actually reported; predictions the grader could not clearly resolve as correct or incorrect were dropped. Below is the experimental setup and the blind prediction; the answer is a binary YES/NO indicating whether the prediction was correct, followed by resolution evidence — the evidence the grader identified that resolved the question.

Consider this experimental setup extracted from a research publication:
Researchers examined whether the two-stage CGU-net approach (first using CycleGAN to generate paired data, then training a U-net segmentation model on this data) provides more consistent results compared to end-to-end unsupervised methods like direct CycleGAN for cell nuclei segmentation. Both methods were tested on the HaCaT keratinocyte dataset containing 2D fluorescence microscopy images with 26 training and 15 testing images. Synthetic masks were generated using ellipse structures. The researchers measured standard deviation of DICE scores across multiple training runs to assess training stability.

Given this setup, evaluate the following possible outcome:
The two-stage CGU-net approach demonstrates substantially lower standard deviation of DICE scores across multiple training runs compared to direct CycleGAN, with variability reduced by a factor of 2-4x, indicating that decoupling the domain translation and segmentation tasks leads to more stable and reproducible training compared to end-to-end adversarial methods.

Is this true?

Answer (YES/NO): NO